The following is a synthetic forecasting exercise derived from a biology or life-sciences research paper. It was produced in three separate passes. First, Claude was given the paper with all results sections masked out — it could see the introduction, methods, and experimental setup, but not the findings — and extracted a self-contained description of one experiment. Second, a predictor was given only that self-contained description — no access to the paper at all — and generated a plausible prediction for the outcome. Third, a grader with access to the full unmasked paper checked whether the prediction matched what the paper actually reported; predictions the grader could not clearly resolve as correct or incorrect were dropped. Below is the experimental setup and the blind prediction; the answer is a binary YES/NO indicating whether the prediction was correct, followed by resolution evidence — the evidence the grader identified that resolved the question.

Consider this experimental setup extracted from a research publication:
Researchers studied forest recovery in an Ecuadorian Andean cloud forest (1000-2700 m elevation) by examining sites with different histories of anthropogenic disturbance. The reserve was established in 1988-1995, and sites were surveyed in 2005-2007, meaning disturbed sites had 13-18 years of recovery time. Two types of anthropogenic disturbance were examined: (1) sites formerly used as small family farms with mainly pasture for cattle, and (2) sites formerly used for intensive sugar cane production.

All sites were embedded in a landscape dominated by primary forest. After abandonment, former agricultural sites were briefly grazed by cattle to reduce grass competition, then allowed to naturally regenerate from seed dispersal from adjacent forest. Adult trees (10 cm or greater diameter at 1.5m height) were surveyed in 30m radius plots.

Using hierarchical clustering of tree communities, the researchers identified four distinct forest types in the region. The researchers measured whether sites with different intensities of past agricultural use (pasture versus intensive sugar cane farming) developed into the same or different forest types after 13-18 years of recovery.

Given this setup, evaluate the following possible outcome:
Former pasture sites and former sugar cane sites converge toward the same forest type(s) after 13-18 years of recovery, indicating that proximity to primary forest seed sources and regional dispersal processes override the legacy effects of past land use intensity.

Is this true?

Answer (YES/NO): NO